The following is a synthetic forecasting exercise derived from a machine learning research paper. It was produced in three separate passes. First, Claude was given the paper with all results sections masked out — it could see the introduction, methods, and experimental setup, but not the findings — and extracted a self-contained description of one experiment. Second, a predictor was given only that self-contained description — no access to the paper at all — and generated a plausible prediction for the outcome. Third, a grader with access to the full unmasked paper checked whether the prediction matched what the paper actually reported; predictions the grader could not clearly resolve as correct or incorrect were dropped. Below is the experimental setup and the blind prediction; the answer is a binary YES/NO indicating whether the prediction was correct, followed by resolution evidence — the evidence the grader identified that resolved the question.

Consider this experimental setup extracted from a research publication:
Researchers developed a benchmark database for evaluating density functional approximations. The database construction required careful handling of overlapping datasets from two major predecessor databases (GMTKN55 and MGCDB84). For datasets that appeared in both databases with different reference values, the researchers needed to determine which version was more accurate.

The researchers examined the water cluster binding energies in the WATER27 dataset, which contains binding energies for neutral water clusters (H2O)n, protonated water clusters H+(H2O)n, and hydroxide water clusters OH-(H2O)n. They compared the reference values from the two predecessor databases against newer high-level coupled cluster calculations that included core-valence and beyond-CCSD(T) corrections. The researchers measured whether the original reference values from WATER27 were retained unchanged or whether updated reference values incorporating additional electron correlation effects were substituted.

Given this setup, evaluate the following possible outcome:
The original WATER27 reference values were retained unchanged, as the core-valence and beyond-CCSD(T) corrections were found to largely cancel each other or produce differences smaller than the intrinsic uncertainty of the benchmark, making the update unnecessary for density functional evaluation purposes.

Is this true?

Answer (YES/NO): NO